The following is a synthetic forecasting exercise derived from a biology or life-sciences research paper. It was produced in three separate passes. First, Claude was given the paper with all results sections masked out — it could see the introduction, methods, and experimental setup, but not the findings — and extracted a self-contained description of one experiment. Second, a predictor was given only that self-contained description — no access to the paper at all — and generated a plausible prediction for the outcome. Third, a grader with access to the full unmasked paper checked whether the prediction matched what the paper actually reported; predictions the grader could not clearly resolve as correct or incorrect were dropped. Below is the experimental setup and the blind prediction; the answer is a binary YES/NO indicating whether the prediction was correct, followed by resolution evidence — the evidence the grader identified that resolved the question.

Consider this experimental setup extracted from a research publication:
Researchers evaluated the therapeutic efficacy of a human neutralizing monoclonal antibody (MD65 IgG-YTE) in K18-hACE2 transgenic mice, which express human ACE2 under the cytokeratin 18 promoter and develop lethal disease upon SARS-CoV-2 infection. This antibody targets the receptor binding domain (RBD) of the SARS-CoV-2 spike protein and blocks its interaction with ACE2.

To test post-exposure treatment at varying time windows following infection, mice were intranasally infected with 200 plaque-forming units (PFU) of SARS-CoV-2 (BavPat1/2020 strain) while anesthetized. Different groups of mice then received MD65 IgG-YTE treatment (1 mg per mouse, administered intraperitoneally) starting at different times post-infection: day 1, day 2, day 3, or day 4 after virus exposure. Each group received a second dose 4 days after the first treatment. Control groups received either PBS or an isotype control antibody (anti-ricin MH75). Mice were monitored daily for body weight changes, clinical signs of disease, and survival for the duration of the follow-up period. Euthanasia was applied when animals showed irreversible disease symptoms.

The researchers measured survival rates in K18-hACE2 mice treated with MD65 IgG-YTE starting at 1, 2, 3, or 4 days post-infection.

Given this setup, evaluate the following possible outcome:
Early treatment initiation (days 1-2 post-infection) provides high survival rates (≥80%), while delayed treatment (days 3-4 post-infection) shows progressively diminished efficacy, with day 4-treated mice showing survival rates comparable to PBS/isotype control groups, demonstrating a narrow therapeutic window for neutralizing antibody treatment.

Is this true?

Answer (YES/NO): NO